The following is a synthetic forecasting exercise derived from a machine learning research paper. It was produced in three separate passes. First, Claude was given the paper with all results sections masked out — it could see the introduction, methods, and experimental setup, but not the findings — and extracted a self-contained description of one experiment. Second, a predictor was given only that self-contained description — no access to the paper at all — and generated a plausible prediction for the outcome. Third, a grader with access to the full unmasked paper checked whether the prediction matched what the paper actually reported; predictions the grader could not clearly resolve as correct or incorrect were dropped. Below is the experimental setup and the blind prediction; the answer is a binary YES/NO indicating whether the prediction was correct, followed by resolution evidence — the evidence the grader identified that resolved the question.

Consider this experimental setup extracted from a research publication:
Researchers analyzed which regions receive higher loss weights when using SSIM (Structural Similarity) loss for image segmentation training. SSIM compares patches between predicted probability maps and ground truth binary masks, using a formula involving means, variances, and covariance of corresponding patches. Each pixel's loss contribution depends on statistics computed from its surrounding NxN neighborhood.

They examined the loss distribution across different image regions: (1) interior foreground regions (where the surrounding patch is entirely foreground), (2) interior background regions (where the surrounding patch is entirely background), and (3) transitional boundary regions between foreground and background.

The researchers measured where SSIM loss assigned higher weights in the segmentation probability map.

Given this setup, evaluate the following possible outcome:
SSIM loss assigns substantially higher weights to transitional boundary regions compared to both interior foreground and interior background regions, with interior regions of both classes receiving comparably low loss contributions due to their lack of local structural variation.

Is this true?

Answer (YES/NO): NO